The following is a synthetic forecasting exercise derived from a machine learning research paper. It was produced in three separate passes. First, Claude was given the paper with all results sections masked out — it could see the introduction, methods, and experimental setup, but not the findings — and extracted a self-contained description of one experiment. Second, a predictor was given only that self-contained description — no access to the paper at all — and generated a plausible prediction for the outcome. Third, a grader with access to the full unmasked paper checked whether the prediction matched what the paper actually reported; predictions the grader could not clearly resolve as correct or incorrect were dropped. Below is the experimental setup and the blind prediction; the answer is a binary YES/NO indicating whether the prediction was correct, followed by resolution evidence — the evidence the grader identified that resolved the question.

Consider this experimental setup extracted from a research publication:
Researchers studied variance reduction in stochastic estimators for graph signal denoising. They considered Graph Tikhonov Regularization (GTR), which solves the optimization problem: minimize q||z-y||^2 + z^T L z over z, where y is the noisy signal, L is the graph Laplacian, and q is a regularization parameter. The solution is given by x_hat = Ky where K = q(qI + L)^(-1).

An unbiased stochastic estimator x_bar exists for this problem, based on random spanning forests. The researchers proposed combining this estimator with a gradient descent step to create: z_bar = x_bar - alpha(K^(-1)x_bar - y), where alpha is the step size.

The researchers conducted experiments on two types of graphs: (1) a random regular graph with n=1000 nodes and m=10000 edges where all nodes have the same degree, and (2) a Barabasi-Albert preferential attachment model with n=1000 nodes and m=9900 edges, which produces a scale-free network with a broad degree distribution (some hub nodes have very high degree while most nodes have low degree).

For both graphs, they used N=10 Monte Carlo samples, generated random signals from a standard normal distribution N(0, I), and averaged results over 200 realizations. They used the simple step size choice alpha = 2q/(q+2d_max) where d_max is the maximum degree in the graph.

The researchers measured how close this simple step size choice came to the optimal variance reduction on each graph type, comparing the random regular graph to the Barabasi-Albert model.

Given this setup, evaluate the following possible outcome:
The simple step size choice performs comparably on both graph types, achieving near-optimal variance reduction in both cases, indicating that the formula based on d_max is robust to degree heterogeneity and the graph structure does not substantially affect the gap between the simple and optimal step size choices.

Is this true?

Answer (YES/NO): NO